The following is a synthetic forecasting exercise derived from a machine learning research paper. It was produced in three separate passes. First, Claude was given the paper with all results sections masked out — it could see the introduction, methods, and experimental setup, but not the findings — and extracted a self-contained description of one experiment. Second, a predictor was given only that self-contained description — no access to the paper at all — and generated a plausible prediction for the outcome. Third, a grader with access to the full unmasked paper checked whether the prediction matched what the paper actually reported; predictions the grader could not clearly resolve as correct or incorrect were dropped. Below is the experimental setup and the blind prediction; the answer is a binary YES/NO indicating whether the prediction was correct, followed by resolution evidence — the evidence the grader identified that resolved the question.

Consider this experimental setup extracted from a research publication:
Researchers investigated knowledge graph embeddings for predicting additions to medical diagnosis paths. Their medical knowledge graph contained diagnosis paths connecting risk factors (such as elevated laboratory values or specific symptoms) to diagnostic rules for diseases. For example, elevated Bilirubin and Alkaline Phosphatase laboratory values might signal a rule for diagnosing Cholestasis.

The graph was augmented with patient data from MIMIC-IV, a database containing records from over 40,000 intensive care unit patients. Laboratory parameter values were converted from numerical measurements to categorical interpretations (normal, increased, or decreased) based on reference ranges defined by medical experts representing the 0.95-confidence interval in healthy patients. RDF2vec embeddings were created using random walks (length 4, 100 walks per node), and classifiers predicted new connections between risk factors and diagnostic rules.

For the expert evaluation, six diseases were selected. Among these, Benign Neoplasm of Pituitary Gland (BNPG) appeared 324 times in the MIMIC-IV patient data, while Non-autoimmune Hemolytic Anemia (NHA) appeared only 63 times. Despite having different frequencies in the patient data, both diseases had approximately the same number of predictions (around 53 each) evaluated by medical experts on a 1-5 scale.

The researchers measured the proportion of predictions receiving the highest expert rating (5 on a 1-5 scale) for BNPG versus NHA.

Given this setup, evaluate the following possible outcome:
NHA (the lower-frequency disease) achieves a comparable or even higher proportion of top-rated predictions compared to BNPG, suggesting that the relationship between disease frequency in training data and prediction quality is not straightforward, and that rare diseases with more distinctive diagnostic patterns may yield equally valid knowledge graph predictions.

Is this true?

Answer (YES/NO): NO